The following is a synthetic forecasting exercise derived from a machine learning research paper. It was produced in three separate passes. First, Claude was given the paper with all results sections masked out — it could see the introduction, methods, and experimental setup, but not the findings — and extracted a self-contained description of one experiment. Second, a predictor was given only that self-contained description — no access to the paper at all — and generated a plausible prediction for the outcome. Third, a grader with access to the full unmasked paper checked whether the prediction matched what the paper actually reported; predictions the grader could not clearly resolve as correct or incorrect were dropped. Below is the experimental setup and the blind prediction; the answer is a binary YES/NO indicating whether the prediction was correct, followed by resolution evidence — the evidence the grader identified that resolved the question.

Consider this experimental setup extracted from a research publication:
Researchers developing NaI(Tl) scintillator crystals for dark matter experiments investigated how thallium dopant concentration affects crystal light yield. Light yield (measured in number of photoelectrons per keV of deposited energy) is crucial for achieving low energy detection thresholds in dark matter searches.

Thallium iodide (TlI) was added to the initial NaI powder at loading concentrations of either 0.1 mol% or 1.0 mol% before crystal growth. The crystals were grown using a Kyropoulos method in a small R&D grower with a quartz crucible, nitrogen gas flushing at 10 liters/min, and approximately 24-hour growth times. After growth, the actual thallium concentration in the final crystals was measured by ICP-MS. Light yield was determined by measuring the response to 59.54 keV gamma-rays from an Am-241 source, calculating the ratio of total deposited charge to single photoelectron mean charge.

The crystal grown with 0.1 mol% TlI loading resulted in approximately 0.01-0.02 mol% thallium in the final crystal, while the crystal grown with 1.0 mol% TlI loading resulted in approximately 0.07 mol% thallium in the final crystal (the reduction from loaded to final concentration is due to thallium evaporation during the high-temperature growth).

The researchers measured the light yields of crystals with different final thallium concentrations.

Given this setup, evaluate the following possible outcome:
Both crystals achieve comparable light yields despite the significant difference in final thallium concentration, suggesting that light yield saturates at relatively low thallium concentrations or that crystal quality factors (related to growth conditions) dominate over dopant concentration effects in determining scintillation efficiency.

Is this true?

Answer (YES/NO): NO